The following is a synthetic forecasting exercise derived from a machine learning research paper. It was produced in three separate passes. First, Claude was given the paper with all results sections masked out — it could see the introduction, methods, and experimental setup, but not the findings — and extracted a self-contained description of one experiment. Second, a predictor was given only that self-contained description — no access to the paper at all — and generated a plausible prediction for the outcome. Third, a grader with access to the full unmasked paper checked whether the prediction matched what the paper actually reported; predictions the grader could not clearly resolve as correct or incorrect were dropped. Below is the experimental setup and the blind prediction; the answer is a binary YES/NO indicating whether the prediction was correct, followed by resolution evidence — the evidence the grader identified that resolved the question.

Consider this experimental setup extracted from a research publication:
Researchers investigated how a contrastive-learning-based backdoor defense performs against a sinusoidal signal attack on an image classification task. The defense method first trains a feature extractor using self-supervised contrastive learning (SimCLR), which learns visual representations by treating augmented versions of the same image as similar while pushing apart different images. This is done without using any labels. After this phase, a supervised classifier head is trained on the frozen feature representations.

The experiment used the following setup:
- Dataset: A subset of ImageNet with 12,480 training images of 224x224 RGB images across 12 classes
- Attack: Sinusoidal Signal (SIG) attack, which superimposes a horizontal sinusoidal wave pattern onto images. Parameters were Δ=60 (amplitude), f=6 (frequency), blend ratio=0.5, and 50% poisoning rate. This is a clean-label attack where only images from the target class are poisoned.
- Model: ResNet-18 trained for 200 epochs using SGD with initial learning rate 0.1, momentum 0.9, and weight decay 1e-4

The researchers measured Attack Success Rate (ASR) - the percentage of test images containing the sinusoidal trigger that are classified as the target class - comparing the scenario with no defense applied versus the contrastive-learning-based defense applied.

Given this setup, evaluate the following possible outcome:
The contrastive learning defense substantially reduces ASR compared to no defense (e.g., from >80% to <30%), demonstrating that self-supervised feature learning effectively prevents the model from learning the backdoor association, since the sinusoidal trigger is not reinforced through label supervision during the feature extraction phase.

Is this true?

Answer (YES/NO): NO